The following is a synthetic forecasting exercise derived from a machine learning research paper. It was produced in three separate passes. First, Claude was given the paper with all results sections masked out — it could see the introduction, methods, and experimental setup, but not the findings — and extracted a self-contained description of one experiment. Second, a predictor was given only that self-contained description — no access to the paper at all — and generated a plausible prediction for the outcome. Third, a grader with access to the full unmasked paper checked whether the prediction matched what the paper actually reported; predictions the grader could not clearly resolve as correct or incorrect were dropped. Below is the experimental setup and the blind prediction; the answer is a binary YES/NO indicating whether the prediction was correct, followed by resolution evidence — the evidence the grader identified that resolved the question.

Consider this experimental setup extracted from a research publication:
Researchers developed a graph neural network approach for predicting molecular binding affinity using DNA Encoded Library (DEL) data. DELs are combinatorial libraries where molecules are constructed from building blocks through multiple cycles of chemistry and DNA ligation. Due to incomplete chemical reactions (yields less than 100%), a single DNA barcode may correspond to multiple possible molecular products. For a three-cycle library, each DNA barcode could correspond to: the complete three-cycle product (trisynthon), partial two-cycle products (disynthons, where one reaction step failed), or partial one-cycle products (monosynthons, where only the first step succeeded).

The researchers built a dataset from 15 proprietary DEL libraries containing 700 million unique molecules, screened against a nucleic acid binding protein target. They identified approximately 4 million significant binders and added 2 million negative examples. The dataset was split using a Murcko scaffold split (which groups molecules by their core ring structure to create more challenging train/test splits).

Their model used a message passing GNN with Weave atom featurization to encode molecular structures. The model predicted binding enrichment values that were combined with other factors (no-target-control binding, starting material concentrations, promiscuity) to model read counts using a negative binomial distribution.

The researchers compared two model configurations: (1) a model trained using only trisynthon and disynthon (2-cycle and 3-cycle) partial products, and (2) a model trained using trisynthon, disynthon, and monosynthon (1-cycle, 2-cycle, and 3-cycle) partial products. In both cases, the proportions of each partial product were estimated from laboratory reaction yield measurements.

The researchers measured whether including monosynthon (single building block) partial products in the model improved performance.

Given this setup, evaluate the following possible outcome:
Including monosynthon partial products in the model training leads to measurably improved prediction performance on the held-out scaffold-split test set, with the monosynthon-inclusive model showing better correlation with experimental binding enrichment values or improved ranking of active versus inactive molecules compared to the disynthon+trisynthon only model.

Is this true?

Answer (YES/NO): NO